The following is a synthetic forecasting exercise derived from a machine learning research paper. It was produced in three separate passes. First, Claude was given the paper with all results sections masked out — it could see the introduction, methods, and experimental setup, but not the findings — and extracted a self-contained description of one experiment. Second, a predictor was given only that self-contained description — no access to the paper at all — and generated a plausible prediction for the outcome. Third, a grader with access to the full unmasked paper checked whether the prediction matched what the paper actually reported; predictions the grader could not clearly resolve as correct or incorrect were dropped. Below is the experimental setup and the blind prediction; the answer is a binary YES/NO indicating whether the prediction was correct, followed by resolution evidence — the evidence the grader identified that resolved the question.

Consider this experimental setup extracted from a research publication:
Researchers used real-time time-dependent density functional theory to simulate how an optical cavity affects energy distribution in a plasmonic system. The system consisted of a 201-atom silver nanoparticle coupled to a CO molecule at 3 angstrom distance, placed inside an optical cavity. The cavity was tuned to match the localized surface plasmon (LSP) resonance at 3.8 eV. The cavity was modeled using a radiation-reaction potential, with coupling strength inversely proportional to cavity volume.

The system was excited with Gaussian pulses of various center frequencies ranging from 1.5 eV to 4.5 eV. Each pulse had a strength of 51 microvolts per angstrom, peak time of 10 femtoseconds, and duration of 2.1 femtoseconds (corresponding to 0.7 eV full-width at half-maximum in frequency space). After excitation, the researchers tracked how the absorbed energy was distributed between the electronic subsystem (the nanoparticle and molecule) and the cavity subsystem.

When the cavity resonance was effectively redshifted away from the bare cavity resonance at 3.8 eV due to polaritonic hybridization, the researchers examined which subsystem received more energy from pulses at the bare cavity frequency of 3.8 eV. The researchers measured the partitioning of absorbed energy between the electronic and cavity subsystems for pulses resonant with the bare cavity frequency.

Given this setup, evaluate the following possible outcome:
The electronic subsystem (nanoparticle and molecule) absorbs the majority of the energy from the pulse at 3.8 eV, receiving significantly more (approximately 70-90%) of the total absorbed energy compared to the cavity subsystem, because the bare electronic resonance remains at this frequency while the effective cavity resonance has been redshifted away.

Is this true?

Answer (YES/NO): NO